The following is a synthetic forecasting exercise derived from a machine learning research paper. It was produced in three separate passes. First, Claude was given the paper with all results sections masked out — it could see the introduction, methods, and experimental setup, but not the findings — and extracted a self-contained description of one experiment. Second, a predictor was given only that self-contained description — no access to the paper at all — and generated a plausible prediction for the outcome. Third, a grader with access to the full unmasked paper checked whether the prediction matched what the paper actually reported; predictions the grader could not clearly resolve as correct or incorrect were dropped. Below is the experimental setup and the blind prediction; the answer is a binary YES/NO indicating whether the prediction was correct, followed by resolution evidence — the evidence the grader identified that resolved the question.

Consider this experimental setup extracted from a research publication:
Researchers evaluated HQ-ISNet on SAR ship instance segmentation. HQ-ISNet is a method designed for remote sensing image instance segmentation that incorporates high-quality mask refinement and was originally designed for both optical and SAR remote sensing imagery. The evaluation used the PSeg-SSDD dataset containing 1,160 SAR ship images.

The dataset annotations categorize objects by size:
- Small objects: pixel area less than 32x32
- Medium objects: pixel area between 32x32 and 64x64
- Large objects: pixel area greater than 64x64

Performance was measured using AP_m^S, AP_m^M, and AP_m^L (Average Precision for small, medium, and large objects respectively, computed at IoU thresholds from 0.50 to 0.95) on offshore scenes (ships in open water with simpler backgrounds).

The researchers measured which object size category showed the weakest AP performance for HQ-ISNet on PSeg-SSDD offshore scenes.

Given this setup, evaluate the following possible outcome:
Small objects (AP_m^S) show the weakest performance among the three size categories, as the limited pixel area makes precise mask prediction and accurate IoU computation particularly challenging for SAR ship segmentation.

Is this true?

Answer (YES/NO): NO